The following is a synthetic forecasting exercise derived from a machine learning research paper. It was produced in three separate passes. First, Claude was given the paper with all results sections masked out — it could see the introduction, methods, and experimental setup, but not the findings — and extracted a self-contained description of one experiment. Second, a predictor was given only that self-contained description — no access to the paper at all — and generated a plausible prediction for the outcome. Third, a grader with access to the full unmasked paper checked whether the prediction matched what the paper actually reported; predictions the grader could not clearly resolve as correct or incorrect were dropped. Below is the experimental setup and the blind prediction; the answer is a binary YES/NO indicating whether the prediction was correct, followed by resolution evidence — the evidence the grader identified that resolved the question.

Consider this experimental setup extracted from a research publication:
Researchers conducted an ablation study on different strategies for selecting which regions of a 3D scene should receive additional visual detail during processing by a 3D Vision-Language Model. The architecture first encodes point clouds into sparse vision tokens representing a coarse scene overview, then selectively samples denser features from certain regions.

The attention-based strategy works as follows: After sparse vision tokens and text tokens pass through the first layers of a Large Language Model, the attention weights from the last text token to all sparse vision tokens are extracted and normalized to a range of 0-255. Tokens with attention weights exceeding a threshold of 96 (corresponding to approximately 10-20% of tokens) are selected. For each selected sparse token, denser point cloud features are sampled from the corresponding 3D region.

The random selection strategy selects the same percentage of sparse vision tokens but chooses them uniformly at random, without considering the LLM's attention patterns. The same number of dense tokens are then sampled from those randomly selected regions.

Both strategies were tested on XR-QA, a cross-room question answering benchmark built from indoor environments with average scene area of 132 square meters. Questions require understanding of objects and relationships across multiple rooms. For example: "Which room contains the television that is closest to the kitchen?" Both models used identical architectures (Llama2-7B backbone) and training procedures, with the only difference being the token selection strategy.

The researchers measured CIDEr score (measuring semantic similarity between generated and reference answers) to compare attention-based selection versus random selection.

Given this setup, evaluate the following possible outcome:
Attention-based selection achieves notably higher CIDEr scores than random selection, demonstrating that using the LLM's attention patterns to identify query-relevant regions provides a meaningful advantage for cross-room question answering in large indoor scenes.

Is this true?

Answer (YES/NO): YES